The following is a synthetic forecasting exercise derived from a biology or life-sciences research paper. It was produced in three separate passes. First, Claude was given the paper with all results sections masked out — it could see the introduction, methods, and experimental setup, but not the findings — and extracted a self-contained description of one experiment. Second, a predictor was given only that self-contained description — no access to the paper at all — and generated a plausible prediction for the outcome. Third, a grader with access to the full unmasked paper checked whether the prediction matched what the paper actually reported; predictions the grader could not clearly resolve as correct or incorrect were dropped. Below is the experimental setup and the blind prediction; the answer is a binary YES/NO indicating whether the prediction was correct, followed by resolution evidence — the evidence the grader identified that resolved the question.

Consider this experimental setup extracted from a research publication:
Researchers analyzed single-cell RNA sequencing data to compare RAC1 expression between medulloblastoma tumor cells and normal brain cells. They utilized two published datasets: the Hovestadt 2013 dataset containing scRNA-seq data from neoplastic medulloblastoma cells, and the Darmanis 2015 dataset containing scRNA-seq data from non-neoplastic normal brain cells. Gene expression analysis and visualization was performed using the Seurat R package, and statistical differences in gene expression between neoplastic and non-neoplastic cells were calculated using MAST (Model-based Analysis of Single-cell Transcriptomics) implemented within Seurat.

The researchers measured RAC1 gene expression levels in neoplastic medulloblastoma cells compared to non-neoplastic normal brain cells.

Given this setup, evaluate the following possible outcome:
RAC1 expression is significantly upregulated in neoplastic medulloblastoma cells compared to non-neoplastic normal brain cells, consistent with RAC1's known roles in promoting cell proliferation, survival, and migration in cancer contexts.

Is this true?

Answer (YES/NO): YES